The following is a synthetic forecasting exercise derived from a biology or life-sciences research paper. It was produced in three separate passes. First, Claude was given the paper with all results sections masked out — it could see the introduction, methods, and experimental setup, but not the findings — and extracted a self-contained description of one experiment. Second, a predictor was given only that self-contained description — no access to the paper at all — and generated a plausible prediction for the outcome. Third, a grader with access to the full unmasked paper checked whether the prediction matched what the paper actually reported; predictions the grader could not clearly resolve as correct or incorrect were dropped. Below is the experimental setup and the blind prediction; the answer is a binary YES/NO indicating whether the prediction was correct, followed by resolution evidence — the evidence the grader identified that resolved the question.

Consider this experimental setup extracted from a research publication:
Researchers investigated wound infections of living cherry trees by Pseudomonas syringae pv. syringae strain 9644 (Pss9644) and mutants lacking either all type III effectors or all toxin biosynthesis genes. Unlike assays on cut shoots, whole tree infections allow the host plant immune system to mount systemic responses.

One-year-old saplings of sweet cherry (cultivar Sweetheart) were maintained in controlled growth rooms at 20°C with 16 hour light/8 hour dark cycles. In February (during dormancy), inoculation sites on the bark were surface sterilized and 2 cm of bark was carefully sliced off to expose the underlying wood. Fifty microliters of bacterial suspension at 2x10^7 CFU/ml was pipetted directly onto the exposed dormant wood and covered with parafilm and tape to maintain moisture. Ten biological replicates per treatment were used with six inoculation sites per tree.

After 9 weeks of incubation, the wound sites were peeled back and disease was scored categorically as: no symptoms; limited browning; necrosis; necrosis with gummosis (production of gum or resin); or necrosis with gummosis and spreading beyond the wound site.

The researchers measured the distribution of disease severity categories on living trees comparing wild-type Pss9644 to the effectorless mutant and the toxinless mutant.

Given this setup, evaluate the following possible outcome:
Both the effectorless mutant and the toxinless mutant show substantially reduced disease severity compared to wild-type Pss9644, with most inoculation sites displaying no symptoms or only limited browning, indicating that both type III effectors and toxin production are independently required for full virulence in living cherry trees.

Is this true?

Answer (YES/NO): NO